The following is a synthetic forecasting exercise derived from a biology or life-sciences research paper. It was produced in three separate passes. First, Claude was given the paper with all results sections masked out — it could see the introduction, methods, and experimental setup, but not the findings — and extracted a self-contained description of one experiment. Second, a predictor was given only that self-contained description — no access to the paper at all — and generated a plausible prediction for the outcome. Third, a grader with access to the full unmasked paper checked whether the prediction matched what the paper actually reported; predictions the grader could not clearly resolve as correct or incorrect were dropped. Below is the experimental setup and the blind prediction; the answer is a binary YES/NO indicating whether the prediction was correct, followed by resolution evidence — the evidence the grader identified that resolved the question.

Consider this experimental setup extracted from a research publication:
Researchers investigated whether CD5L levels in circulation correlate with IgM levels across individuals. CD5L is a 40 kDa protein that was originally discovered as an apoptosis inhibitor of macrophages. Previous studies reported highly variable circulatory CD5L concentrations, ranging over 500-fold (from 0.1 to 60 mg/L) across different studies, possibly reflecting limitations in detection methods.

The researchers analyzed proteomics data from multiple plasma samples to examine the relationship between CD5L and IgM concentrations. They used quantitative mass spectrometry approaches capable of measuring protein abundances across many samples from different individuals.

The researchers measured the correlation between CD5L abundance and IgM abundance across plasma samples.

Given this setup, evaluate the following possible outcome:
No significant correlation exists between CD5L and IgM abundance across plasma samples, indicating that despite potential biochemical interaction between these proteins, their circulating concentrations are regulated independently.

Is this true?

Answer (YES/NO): NO